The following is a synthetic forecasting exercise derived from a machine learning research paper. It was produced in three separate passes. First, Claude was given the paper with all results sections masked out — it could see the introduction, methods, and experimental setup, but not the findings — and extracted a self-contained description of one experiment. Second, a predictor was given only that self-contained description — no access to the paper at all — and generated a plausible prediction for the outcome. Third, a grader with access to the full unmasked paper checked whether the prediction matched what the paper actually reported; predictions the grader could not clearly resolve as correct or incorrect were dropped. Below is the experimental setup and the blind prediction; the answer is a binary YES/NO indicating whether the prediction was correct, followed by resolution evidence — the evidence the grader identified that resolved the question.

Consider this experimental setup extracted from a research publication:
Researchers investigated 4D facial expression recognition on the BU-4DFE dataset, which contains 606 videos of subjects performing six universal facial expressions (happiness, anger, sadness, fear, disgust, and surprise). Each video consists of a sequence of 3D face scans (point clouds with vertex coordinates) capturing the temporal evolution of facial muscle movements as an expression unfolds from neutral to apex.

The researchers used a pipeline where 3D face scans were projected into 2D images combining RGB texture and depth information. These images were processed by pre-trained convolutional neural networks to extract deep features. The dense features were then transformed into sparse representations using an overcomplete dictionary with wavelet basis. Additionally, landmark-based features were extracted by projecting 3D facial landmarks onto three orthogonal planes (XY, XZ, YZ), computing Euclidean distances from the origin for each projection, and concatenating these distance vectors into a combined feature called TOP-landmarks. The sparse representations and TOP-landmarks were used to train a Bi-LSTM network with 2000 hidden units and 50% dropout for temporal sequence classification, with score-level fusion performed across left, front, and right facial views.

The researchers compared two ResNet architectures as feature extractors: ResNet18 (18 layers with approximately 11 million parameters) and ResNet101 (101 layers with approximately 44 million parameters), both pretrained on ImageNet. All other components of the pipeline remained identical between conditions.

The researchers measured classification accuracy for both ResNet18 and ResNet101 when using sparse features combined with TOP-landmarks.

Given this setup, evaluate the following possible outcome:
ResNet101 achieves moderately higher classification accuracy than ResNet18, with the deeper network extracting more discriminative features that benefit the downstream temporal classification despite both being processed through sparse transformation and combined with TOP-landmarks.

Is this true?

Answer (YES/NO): NO